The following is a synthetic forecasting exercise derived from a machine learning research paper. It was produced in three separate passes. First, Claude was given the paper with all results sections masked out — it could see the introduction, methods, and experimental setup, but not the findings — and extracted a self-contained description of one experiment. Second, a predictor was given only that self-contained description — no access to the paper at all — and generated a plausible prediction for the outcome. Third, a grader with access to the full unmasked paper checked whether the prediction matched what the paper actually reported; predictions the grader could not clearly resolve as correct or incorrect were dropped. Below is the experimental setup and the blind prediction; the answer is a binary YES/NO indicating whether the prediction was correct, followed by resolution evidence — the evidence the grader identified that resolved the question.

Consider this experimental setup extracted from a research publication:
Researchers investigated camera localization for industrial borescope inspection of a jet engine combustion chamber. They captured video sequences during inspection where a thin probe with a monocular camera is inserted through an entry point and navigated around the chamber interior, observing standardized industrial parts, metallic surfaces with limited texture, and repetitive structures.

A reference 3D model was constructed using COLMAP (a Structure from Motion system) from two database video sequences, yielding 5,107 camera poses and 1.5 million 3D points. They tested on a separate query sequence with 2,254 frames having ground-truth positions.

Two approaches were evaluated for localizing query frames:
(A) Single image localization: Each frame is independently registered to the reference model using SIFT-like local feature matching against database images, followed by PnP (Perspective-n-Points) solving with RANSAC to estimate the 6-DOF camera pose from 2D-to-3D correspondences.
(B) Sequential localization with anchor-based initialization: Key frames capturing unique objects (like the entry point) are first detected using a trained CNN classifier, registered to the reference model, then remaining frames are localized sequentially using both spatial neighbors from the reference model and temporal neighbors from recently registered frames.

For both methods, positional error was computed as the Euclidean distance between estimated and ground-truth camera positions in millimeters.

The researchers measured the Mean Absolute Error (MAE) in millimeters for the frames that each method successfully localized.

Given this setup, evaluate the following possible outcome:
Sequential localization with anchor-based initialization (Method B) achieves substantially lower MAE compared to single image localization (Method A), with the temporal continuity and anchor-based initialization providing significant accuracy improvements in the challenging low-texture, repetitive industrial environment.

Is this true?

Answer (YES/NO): NO